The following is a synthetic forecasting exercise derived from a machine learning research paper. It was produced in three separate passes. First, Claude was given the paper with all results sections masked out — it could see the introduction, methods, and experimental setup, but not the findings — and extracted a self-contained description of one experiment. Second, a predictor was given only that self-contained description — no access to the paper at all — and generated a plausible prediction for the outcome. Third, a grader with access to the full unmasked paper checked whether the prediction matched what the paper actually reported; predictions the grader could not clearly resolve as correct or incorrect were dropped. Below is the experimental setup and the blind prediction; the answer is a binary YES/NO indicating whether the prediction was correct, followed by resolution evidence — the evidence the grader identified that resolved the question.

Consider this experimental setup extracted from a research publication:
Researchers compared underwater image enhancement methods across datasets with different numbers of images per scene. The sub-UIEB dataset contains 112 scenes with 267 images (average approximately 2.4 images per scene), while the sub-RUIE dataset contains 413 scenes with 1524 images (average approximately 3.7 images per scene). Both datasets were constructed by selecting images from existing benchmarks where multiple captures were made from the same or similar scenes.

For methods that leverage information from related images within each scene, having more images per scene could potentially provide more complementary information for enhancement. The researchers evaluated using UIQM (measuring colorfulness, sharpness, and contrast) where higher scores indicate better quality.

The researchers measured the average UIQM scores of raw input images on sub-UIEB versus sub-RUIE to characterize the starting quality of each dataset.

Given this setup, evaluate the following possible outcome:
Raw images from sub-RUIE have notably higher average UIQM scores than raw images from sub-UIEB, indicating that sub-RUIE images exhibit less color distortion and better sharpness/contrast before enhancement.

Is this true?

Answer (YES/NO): NO